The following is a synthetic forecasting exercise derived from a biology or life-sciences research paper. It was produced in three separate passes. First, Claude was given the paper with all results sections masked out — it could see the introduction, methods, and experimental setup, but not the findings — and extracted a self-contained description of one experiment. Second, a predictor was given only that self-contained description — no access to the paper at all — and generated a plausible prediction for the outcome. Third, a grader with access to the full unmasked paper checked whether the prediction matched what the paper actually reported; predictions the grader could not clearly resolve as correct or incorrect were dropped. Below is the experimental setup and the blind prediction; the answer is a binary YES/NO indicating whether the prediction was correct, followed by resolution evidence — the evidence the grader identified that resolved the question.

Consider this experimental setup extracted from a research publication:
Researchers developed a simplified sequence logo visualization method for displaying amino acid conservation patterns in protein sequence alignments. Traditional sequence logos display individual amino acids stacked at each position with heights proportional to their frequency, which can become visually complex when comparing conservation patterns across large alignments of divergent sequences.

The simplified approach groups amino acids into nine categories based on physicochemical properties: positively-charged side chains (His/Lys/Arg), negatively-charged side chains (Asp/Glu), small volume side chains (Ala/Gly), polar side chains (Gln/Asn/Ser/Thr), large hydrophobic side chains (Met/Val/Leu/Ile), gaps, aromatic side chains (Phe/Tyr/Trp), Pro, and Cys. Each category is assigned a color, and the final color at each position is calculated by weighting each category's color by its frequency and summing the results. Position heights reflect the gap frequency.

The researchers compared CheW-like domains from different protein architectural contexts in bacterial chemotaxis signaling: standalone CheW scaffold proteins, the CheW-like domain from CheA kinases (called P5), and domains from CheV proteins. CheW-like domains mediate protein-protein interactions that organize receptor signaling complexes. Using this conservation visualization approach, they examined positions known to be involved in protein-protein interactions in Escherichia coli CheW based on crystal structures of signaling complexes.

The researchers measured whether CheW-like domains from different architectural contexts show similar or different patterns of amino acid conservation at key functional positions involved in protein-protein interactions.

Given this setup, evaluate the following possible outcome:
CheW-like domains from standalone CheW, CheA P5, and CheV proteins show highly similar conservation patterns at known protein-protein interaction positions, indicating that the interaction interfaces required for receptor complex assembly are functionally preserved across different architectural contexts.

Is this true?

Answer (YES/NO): NO